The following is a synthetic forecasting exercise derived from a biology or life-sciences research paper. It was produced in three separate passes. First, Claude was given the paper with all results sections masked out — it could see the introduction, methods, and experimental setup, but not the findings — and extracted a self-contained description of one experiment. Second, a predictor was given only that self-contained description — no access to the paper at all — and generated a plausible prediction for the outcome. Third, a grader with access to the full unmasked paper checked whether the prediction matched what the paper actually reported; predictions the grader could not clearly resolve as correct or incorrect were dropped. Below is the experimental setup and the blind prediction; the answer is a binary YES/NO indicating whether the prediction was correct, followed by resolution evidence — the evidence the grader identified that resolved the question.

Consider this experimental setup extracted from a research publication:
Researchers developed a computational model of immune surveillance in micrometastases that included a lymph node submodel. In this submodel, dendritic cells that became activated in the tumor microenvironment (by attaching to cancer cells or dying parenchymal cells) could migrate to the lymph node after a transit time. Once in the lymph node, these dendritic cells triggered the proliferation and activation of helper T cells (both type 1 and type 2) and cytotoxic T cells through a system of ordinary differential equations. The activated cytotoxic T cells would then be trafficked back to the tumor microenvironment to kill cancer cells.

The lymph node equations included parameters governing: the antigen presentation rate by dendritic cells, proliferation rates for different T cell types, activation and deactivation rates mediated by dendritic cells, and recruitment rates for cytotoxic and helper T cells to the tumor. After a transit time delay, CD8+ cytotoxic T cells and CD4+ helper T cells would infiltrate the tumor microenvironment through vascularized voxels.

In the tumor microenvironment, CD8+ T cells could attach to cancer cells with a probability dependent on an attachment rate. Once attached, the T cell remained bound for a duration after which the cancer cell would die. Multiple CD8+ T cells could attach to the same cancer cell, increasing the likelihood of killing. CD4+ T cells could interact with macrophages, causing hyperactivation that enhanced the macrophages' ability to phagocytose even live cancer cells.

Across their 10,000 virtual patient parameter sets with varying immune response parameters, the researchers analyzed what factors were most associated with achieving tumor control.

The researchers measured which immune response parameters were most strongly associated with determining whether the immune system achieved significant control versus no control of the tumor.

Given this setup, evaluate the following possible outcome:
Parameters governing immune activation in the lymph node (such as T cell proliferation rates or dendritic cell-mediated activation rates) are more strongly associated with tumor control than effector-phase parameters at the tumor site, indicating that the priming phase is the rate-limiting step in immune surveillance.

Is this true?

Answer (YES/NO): NO